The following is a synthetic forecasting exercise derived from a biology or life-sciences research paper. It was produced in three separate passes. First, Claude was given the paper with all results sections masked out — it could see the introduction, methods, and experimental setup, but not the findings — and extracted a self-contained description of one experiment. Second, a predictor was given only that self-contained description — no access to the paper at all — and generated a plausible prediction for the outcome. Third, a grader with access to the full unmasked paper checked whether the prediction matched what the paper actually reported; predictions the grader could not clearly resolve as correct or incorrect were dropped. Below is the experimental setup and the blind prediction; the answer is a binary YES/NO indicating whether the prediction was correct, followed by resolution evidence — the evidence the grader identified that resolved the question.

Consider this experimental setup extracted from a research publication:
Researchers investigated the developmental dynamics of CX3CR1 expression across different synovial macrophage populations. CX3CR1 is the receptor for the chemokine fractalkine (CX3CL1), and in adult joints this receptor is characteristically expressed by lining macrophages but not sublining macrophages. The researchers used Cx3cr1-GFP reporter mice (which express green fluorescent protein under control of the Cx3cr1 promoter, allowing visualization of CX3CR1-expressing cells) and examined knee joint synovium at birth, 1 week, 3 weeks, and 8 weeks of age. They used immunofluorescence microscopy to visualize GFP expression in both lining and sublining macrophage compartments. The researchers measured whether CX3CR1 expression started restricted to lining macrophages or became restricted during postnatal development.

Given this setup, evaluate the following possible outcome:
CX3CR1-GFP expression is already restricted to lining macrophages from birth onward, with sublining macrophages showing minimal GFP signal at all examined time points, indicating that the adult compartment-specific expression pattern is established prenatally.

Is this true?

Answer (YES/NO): NO